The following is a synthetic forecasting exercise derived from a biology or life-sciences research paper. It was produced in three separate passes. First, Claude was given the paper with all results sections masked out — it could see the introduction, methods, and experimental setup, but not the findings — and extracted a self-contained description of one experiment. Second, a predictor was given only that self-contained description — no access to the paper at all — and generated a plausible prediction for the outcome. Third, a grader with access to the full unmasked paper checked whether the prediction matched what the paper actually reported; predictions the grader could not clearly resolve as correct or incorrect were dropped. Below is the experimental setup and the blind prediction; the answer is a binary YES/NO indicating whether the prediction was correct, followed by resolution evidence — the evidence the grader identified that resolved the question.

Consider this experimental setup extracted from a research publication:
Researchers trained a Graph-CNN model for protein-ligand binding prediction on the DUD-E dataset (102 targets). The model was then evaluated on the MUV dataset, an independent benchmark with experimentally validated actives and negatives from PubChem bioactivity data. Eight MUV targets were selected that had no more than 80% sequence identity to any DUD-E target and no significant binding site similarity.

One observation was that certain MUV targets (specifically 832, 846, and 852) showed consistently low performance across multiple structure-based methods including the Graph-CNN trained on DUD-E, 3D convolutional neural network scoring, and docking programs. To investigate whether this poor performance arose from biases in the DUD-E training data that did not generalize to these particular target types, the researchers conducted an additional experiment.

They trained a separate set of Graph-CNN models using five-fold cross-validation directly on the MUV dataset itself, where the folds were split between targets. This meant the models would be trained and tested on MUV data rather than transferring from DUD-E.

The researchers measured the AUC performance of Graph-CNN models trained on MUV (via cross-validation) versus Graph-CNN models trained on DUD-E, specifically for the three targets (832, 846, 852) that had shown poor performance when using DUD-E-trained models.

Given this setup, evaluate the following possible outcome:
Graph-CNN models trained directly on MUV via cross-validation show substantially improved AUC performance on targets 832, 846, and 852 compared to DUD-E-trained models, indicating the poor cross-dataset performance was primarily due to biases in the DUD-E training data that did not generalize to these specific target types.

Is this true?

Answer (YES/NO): YES